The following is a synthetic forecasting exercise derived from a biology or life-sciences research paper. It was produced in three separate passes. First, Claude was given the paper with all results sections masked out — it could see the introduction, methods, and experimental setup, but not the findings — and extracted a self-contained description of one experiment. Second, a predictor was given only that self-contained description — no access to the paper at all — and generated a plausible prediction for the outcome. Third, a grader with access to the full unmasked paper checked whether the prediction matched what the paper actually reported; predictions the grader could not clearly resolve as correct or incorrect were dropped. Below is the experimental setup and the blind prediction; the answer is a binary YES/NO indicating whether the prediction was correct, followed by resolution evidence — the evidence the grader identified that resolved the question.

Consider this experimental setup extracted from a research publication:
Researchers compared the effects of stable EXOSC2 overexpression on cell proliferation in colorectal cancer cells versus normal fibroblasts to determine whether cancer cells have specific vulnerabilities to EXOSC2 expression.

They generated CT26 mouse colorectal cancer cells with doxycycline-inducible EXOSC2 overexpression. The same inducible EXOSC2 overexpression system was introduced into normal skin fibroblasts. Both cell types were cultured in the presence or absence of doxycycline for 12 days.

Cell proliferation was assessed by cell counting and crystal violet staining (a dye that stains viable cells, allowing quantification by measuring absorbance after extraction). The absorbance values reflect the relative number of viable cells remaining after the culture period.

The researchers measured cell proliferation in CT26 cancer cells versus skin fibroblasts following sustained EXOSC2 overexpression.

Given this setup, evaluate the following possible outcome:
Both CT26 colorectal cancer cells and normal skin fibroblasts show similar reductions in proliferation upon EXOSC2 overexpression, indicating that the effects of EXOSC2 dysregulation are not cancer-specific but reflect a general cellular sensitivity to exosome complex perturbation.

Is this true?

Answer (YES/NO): NO